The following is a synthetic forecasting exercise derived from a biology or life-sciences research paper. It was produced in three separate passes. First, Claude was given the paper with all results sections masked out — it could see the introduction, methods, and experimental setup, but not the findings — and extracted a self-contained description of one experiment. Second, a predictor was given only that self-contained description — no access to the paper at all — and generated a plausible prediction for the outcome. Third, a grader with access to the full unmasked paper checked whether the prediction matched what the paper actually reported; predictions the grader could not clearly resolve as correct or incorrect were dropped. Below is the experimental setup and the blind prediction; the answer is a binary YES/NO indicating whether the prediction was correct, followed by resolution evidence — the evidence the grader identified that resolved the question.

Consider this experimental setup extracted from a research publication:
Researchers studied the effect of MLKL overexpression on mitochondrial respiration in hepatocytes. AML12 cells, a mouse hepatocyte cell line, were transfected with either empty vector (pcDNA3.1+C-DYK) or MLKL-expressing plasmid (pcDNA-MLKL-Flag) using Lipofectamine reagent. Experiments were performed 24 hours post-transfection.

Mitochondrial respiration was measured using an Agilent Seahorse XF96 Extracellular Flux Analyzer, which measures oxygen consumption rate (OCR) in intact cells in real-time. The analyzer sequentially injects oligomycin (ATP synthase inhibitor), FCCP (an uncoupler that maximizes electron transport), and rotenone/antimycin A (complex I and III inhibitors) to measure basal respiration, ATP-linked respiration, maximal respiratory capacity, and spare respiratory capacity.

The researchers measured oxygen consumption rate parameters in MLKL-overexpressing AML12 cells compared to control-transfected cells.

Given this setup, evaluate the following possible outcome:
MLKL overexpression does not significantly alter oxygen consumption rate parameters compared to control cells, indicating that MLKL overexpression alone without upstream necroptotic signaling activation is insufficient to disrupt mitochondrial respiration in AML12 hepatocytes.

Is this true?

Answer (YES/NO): NO